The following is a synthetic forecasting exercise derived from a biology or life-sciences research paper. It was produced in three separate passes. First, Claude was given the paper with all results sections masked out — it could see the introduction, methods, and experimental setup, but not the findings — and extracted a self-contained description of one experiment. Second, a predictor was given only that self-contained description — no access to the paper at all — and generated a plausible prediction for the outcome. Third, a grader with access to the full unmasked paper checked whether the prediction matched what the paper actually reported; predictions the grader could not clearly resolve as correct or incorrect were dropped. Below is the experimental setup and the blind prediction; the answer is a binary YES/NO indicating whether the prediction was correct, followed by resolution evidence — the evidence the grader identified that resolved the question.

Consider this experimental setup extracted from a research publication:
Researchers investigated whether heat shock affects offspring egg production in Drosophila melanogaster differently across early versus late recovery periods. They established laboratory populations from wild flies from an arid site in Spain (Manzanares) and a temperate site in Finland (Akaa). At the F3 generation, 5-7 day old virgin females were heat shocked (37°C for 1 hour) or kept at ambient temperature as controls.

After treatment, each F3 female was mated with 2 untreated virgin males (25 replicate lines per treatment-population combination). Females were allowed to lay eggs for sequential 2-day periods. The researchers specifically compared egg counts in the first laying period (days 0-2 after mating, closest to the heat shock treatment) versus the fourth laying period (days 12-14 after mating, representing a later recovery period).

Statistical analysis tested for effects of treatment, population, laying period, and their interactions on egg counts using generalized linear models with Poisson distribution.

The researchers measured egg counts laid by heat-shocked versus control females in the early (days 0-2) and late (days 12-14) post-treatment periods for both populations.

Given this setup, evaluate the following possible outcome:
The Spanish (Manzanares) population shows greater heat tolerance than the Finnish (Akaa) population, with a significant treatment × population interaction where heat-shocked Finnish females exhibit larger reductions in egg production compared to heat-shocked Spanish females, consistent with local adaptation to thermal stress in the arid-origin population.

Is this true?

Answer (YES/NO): NO